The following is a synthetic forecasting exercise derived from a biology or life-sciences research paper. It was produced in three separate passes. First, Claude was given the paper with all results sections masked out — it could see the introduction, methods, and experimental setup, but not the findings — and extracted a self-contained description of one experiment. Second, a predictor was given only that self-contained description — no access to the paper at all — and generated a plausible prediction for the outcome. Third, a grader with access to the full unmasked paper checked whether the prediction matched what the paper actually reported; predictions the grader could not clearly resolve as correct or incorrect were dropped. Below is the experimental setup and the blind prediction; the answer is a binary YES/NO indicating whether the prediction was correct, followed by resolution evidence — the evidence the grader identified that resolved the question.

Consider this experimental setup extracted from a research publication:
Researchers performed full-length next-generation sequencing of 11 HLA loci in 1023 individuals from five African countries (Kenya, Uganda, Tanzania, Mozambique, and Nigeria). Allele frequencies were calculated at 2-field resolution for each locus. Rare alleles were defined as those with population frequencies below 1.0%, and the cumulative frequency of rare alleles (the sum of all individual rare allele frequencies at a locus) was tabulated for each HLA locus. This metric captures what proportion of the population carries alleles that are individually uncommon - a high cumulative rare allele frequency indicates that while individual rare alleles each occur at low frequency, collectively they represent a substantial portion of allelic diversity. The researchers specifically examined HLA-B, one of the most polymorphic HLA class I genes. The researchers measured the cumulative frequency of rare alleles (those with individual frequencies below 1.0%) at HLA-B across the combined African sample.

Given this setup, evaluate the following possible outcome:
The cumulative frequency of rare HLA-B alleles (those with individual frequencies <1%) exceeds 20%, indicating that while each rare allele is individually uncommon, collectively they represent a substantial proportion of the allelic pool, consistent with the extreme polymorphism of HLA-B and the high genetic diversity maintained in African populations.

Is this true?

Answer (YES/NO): NO